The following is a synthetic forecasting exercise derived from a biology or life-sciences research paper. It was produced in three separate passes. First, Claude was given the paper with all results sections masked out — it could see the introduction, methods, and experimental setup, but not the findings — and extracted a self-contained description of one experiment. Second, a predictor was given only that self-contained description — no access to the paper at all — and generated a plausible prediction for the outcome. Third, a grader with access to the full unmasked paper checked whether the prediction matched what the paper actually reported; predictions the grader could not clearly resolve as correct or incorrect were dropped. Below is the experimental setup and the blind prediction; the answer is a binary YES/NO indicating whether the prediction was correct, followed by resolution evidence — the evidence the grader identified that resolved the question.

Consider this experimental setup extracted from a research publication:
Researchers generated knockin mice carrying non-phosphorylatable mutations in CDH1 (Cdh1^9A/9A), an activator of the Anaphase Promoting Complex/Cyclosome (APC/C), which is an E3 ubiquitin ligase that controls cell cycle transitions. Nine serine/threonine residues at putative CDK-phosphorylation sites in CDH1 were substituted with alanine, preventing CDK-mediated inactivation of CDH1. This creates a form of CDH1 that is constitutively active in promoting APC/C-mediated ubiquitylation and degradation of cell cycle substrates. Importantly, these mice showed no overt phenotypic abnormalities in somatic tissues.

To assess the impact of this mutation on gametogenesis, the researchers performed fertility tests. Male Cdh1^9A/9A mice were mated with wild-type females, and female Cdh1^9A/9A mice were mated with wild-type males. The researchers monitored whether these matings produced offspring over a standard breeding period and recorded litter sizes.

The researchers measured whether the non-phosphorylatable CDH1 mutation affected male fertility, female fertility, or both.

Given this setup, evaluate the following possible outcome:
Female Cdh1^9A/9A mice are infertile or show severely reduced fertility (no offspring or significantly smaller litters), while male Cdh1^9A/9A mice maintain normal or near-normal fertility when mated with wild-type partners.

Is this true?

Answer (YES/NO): NO